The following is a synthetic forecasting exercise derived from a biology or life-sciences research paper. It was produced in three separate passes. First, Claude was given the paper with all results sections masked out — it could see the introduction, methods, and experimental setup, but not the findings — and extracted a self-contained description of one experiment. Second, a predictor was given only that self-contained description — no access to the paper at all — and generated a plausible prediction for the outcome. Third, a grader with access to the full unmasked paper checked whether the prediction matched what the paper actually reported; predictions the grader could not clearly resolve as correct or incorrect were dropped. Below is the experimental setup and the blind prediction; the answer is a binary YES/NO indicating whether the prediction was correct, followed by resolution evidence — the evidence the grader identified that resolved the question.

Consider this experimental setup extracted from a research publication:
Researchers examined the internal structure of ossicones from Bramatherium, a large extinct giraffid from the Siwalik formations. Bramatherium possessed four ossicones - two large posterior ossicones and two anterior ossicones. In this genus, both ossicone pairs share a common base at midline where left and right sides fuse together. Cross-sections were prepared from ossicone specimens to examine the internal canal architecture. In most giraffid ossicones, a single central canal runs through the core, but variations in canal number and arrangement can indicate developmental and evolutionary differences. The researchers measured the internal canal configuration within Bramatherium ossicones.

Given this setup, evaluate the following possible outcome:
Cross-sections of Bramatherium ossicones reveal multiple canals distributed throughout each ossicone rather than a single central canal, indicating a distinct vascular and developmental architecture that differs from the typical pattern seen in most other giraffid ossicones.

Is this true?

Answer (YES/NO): NO